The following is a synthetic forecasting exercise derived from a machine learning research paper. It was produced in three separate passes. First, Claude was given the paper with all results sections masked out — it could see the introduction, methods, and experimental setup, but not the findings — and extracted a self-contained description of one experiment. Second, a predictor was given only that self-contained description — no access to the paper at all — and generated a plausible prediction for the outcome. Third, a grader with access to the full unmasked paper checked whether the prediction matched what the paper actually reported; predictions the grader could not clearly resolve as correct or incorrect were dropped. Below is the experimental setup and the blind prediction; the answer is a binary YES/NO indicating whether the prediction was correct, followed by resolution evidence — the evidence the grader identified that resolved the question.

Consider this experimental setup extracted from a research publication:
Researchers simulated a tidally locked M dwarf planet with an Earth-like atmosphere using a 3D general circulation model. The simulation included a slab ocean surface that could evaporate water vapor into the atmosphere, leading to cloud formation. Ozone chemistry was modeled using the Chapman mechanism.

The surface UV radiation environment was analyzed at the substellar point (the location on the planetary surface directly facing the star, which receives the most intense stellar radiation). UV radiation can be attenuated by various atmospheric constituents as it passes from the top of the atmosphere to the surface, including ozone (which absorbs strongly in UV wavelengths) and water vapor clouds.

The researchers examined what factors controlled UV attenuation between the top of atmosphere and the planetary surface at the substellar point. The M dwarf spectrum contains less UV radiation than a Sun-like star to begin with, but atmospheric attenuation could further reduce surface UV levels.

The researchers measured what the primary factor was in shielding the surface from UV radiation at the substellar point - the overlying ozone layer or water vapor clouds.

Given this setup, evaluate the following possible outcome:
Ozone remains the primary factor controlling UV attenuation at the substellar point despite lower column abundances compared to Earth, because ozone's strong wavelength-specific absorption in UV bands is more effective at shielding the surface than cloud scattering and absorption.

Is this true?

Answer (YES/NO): NO